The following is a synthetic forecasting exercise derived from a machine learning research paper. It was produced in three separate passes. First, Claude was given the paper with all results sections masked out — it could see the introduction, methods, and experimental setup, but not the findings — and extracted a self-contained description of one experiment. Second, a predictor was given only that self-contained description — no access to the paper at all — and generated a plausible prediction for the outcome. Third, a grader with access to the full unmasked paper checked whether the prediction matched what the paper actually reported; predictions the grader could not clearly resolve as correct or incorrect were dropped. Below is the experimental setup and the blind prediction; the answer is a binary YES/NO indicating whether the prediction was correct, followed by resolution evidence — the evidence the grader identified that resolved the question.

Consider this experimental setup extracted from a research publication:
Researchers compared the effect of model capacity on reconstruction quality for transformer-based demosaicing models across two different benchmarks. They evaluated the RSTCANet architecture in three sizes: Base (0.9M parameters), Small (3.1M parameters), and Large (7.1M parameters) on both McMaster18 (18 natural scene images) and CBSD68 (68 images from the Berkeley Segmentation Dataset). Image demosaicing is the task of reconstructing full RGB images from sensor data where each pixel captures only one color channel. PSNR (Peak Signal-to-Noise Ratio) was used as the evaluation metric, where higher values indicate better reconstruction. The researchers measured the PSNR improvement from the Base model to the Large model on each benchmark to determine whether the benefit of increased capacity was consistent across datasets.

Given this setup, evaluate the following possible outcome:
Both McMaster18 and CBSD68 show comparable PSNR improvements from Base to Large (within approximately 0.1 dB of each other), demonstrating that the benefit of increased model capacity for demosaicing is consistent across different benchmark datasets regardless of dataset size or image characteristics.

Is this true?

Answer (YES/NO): NO